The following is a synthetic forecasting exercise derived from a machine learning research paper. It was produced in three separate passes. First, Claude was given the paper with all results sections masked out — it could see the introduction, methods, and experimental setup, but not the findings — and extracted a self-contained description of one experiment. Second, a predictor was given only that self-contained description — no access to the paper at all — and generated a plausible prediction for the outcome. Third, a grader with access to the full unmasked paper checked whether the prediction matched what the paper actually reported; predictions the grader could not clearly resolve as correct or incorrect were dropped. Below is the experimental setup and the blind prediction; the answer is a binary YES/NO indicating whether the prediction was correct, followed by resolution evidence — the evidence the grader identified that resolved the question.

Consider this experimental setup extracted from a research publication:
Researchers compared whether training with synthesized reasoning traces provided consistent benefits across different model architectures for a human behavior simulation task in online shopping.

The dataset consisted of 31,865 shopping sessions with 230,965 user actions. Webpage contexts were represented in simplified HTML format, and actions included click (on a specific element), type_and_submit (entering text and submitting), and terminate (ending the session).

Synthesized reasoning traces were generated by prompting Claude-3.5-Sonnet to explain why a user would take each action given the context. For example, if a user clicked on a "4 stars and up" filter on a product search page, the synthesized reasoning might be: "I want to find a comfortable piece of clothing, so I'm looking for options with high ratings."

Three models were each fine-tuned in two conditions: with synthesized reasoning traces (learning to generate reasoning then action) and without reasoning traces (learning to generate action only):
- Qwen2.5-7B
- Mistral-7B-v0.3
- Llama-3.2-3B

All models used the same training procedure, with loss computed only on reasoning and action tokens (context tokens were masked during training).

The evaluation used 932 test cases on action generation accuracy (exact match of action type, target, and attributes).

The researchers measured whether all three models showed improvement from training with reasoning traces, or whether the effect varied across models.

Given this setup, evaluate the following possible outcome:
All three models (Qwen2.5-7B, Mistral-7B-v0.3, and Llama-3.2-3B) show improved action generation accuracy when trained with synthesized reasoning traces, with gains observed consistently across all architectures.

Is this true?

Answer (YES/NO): YES